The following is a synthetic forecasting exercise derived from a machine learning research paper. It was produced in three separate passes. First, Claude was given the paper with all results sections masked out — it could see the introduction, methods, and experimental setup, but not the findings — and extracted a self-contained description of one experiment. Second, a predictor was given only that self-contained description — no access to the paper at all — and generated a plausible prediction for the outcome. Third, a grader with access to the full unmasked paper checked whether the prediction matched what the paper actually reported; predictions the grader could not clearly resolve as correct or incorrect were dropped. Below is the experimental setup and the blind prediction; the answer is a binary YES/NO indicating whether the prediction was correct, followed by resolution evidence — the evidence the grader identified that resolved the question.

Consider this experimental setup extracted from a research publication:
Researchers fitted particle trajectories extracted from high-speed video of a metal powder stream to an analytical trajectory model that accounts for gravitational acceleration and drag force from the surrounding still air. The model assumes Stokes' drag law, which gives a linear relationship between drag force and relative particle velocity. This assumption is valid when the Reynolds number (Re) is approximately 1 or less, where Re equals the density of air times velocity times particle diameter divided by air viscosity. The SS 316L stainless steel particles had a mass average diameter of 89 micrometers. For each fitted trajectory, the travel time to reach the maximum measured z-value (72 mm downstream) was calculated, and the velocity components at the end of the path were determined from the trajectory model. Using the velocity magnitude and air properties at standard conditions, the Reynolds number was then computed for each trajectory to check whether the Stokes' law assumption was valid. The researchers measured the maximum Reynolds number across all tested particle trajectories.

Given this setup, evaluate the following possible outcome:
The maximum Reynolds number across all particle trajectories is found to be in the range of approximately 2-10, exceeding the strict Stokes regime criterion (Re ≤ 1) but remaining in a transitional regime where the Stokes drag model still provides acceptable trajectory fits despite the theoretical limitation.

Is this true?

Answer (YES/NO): YES